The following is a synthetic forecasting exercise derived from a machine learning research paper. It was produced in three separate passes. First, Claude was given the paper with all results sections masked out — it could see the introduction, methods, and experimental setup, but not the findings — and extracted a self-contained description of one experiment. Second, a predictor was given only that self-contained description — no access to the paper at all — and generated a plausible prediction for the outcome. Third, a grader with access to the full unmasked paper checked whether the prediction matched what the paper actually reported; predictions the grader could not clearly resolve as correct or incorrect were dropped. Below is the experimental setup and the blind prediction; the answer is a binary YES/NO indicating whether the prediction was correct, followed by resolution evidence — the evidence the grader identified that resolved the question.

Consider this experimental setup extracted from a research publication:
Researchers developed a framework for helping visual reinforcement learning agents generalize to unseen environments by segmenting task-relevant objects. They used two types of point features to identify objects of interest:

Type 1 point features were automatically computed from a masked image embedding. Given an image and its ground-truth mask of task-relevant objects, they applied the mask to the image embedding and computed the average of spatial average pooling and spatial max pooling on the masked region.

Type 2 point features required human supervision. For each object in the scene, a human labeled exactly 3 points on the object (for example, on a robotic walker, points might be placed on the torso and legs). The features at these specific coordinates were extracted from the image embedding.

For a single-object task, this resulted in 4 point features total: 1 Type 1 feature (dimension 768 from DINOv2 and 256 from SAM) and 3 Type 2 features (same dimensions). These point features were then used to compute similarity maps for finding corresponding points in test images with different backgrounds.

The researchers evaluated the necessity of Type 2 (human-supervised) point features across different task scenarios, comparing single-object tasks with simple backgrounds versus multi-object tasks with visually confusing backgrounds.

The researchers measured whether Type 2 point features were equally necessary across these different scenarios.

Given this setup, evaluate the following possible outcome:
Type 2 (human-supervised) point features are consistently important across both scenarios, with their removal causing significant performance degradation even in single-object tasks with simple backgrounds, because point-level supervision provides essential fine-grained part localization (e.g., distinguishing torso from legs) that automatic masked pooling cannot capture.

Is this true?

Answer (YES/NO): NO